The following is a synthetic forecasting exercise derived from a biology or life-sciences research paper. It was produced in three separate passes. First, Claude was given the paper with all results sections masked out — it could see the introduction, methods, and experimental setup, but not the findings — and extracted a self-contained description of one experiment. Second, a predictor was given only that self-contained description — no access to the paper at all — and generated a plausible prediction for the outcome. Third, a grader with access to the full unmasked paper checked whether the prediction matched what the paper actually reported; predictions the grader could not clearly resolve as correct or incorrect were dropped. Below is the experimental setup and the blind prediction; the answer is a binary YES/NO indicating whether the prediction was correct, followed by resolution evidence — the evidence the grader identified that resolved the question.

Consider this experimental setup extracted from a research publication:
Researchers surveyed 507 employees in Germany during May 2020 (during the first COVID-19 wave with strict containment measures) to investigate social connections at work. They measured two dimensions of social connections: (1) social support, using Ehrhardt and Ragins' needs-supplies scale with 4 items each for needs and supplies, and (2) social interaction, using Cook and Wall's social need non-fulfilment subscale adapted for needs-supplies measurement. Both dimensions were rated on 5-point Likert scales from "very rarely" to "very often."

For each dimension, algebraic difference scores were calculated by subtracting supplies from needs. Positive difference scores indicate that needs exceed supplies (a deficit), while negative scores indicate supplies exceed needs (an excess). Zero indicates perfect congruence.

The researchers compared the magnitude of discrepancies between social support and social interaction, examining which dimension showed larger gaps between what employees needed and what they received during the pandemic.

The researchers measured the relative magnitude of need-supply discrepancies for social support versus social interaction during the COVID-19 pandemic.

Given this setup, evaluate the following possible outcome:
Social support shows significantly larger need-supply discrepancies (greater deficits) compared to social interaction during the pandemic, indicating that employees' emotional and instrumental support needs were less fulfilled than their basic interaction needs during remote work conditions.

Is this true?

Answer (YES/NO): NO